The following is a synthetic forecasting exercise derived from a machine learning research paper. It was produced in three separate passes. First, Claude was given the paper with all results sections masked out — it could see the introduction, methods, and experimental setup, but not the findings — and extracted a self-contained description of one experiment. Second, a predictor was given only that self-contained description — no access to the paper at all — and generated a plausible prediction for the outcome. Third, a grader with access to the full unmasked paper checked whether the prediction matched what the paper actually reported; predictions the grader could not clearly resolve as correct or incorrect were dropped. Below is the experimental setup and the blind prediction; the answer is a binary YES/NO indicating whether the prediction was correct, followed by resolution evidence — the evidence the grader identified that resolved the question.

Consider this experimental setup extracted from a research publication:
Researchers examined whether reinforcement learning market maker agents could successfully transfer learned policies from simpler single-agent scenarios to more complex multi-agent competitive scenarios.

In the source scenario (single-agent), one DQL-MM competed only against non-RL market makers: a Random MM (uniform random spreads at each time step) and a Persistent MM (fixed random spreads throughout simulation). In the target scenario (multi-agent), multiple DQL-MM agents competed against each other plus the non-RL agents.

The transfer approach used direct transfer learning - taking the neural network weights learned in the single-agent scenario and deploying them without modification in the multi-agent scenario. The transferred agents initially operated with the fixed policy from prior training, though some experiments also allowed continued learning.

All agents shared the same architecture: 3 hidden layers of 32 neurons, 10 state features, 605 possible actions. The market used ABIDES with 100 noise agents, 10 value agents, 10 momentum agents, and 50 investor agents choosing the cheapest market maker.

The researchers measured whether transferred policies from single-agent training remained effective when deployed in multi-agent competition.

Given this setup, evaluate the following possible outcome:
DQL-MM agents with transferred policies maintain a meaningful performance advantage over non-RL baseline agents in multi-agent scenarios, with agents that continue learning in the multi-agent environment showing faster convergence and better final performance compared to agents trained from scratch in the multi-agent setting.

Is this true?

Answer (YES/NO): NO